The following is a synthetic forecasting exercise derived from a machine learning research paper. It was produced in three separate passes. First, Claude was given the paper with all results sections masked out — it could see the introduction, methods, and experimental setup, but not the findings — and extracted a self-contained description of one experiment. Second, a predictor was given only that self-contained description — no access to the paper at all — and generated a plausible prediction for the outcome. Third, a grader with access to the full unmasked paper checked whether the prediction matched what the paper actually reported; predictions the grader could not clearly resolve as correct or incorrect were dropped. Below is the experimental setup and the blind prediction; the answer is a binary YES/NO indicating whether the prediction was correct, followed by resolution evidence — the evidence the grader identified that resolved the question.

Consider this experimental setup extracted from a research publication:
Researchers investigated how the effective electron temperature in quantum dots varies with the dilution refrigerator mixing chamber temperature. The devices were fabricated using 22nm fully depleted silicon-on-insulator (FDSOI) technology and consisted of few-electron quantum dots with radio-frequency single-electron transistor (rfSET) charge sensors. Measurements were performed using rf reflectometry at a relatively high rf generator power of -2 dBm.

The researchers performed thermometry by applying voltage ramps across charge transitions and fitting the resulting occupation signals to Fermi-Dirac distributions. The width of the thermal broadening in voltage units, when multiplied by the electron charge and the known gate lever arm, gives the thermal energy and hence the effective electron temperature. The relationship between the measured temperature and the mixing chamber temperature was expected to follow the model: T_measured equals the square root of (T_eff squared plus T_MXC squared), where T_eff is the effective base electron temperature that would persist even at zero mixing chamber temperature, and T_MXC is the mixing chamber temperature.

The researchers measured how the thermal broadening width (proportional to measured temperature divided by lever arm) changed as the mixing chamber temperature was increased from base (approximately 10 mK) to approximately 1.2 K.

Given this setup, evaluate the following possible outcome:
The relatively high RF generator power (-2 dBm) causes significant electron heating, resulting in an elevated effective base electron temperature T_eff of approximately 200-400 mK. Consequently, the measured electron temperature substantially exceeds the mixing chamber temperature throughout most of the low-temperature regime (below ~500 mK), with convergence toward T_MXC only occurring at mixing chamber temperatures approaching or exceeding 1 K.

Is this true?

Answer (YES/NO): NO